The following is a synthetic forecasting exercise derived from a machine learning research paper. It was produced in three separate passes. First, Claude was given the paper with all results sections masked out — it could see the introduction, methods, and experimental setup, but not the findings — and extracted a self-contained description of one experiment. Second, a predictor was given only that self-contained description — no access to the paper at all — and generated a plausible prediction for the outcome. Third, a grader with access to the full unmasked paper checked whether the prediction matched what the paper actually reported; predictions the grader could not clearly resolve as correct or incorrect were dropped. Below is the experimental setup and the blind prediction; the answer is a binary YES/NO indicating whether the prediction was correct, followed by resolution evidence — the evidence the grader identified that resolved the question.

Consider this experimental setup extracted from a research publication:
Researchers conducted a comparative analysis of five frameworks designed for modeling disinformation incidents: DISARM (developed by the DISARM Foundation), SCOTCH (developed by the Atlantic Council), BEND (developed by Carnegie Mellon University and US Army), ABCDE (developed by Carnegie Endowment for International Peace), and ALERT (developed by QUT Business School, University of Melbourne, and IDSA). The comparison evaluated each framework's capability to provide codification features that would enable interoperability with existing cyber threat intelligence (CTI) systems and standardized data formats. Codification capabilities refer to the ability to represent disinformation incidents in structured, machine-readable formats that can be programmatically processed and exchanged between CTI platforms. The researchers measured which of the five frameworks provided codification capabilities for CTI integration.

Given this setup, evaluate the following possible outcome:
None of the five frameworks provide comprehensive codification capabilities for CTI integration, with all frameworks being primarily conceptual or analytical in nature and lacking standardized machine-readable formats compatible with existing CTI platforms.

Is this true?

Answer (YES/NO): NO